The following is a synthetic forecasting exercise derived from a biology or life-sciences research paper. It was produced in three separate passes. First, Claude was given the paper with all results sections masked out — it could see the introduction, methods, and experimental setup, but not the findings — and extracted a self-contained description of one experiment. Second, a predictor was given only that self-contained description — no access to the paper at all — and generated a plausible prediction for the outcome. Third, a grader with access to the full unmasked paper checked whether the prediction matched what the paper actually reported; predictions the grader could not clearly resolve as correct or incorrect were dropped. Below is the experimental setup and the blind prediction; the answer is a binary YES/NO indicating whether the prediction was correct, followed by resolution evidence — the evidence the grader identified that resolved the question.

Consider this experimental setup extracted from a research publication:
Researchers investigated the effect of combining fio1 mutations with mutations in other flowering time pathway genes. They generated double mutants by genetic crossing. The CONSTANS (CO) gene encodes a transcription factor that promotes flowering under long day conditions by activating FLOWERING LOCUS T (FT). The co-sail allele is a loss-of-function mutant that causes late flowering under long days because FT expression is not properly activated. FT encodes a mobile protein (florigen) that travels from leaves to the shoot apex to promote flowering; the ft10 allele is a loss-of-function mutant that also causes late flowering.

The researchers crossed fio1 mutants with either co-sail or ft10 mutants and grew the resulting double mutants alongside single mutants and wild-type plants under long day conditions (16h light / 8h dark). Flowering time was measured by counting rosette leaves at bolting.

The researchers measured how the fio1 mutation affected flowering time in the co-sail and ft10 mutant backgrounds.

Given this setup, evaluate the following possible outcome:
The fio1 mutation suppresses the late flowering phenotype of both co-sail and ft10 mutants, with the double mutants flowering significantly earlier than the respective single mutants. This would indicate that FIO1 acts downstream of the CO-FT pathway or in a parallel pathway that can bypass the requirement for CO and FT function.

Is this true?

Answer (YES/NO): YES